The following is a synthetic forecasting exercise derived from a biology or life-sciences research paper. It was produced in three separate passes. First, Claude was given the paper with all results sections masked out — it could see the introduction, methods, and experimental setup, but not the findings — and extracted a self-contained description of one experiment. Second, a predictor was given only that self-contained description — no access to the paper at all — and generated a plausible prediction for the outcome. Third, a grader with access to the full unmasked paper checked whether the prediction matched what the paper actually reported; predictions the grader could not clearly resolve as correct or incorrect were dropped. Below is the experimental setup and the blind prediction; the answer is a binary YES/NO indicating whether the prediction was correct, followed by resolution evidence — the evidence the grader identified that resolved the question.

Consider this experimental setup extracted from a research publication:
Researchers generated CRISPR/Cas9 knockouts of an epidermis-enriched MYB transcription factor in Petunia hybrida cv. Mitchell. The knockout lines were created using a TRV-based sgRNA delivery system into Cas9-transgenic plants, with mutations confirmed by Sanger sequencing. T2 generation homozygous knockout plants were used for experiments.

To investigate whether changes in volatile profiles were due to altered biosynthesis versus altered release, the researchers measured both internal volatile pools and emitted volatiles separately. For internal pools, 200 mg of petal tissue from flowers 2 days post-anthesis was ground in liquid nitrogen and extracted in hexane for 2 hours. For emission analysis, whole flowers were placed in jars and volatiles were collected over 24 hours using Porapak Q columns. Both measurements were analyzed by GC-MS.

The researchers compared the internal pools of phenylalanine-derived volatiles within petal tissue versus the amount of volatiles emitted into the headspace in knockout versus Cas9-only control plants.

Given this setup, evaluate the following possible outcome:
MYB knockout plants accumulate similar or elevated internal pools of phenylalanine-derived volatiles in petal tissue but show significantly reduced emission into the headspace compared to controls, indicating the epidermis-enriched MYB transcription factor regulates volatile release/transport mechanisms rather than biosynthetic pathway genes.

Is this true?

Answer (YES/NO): NO